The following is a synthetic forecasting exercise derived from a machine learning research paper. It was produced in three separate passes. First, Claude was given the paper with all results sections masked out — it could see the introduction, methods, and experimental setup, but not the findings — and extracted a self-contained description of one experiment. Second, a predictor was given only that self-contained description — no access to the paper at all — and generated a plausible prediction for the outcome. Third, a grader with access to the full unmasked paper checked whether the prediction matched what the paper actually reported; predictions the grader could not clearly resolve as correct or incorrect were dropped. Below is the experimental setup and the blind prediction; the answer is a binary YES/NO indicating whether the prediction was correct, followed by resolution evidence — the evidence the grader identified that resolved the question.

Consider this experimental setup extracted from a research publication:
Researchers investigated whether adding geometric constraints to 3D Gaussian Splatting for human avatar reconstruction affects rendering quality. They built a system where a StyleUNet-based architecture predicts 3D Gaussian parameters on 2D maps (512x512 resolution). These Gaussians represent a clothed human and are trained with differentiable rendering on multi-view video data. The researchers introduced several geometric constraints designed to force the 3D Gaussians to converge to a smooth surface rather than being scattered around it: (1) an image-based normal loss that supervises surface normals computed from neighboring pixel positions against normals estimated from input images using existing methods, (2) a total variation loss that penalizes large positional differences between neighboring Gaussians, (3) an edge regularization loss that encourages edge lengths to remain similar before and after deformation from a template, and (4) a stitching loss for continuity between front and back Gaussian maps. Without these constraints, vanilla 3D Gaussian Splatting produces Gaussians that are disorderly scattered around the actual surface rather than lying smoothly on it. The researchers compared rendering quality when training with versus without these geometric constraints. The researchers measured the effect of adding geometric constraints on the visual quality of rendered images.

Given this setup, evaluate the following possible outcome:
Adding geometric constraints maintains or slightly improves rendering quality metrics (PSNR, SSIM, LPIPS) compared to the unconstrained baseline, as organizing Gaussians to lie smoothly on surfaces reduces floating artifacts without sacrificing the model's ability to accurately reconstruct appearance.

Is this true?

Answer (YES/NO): NO